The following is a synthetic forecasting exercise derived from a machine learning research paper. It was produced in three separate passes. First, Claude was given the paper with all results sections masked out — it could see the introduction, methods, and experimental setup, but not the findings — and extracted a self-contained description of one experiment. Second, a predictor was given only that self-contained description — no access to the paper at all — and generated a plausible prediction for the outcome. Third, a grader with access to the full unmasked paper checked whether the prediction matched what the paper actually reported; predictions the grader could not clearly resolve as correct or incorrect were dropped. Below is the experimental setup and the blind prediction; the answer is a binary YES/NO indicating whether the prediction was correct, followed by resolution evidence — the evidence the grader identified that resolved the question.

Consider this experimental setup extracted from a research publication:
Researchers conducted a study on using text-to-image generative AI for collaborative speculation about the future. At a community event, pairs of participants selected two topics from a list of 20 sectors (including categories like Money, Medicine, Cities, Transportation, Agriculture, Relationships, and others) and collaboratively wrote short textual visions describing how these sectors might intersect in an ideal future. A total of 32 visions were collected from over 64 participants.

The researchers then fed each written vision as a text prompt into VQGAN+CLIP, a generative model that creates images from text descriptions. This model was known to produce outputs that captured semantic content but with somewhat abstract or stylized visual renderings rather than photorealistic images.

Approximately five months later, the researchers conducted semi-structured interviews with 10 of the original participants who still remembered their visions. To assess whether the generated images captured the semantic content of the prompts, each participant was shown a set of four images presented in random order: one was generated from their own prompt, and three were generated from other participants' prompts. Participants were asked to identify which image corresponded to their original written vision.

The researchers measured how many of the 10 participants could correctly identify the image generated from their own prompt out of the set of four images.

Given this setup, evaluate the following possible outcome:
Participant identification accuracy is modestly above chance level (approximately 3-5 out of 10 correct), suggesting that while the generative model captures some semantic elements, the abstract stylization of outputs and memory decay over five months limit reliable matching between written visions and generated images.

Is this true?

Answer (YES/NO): NO